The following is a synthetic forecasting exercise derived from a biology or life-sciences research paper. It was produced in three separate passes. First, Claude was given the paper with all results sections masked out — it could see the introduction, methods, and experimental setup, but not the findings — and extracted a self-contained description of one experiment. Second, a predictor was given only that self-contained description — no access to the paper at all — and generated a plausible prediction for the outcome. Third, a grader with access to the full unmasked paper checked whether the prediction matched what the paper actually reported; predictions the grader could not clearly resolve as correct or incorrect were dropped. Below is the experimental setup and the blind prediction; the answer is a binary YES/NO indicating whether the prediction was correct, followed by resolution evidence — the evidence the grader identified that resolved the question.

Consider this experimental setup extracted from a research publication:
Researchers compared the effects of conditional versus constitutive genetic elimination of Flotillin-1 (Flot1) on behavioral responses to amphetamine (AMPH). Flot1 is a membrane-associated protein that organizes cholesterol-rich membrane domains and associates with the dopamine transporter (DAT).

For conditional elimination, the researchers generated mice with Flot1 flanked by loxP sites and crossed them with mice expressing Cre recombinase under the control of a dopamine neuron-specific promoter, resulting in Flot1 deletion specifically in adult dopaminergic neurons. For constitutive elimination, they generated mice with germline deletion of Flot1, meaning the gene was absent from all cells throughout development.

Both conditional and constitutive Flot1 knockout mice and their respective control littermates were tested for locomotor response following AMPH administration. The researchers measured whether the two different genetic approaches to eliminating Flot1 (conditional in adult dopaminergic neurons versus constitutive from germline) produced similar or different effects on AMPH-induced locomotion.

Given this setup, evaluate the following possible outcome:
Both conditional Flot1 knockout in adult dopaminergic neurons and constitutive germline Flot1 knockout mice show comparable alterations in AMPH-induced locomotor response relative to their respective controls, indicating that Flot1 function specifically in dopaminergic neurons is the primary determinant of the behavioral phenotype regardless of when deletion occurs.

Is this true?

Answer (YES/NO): NO